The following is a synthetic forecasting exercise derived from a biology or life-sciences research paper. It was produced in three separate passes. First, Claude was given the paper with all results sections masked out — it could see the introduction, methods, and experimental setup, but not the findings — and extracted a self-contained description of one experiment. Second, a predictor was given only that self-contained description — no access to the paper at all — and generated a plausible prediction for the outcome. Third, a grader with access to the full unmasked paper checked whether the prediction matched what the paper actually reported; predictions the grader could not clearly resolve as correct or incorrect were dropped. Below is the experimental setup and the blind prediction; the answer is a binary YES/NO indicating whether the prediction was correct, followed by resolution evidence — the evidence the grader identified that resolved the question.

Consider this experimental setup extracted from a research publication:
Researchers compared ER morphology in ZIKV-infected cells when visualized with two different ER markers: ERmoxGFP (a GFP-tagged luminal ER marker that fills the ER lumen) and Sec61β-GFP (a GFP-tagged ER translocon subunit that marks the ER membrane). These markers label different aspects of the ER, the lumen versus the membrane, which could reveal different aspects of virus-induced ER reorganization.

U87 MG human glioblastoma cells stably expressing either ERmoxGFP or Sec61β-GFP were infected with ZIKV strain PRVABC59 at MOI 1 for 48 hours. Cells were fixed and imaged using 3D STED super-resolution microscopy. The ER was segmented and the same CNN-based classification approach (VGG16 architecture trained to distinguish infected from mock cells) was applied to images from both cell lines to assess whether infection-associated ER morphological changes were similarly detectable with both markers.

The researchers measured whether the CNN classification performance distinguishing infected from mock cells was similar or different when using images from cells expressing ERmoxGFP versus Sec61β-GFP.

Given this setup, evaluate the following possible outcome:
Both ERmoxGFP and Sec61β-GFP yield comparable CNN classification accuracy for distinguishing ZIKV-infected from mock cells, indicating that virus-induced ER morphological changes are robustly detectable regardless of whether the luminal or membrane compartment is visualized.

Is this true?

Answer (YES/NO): NO